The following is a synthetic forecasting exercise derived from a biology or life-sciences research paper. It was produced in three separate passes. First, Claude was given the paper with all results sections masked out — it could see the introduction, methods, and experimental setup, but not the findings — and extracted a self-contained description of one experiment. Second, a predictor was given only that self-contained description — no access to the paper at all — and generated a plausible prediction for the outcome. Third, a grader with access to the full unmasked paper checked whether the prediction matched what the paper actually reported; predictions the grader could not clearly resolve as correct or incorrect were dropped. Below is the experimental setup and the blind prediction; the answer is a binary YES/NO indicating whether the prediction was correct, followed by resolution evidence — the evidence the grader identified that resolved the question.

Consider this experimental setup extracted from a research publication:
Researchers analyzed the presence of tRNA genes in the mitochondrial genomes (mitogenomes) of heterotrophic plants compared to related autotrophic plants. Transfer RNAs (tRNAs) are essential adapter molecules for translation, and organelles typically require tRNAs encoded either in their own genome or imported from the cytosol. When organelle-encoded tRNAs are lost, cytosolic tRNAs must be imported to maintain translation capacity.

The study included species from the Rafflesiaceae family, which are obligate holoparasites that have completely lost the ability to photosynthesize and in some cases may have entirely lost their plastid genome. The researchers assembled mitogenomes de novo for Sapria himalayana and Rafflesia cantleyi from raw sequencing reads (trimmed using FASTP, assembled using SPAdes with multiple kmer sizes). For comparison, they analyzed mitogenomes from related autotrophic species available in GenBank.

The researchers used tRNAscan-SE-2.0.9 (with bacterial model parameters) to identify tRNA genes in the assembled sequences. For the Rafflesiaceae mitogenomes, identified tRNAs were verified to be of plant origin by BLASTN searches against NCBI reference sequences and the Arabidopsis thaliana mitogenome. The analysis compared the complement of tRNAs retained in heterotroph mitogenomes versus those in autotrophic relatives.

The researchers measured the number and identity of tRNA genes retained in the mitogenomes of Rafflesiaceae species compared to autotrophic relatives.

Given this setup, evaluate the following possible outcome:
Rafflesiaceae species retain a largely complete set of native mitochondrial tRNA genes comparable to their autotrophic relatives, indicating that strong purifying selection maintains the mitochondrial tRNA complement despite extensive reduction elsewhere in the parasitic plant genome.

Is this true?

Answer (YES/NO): NO